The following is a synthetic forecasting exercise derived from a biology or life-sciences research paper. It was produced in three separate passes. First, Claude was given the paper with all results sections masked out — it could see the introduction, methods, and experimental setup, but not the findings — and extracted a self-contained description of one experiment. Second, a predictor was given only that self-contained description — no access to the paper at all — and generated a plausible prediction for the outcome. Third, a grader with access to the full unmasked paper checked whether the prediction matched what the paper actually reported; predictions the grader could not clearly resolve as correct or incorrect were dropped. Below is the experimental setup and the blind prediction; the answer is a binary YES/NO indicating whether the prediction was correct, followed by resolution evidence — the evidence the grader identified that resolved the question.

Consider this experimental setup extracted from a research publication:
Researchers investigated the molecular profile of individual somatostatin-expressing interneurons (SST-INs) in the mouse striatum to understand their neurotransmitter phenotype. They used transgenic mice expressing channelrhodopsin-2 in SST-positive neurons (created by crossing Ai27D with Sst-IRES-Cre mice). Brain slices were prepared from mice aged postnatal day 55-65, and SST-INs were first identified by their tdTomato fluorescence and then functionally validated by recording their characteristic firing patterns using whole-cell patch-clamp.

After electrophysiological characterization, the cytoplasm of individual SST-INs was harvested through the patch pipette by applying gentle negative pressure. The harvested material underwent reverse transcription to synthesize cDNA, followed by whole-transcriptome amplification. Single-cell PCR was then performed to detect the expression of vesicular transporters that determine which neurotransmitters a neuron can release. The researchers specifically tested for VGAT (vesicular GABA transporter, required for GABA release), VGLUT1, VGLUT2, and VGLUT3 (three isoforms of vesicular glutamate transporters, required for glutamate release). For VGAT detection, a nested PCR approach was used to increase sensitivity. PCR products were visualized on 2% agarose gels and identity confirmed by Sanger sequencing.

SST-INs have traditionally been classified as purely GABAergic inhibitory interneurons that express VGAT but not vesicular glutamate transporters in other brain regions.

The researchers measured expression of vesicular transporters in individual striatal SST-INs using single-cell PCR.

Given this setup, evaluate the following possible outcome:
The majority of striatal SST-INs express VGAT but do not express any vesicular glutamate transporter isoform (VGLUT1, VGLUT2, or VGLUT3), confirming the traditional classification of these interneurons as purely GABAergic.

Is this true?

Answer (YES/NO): NO